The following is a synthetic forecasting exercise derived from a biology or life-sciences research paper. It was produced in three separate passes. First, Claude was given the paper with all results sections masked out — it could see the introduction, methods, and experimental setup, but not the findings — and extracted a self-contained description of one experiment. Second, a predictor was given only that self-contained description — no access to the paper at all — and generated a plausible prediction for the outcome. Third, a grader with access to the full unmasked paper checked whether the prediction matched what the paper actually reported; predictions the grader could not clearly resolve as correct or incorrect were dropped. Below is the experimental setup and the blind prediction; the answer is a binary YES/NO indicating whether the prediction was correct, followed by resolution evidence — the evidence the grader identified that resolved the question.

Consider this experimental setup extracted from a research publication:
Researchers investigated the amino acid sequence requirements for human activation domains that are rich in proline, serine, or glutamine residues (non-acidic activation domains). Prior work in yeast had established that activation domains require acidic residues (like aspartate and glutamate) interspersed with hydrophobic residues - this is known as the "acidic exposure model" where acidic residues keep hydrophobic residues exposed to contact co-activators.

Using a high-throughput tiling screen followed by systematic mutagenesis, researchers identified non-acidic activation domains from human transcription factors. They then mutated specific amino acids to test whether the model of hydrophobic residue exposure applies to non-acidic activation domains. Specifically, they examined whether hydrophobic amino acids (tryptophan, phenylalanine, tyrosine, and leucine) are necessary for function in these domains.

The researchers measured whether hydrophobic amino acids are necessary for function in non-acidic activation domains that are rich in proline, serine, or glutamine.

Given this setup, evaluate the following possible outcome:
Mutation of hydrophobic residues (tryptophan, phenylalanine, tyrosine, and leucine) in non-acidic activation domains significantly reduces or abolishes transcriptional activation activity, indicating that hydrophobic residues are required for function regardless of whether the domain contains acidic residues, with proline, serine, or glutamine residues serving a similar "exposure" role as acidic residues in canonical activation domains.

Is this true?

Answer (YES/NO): YES